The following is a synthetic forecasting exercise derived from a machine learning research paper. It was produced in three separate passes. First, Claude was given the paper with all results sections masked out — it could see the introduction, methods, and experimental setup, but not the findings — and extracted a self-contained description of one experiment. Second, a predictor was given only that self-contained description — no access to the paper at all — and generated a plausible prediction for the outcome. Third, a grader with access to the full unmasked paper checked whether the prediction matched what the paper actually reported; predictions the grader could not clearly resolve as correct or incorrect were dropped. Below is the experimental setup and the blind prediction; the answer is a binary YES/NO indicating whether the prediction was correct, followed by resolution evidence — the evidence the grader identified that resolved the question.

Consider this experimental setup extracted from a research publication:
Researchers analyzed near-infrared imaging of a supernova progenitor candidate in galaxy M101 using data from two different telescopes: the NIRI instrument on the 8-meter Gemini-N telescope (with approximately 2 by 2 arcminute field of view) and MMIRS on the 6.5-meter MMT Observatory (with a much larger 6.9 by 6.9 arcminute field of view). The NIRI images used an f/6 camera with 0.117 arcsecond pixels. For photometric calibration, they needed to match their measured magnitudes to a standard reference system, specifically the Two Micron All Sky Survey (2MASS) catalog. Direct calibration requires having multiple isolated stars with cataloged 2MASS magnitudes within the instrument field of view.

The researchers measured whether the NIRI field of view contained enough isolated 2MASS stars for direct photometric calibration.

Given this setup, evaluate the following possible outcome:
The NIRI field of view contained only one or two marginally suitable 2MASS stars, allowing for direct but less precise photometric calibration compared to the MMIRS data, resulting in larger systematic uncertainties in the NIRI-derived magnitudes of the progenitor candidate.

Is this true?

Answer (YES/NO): NO